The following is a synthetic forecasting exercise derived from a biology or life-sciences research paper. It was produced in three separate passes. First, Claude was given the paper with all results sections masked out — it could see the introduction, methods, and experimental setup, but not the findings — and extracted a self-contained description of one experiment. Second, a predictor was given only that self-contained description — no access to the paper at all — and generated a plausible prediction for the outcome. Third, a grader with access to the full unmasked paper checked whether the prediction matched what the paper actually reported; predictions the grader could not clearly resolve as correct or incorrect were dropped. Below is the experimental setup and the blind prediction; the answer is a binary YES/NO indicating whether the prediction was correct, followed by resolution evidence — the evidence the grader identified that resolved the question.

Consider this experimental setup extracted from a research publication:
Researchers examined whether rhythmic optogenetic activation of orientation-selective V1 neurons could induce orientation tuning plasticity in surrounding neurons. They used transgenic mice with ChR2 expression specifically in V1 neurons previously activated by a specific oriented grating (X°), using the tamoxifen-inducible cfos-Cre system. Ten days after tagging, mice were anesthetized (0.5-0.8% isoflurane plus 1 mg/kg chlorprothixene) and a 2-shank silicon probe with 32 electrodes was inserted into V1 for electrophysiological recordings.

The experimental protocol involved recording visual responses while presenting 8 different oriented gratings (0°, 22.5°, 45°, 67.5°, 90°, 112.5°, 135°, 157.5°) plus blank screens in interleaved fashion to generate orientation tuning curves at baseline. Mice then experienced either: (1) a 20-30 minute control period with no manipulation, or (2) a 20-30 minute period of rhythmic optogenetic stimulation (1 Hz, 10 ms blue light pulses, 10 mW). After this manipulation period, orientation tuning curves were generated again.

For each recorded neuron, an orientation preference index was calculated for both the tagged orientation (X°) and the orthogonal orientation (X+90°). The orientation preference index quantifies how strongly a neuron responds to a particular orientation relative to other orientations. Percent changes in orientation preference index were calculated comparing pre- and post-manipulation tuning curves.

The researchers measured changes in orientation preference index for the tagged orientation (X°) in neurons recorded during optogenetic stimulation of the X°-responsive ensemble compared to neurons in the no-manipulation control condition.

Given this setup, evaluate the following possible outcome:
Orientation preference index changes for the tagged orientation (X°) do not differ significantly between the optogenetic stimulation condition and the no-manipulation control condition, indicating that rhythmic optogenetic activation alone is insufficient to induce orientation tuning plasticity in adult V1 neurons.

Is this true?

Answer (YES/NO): NO